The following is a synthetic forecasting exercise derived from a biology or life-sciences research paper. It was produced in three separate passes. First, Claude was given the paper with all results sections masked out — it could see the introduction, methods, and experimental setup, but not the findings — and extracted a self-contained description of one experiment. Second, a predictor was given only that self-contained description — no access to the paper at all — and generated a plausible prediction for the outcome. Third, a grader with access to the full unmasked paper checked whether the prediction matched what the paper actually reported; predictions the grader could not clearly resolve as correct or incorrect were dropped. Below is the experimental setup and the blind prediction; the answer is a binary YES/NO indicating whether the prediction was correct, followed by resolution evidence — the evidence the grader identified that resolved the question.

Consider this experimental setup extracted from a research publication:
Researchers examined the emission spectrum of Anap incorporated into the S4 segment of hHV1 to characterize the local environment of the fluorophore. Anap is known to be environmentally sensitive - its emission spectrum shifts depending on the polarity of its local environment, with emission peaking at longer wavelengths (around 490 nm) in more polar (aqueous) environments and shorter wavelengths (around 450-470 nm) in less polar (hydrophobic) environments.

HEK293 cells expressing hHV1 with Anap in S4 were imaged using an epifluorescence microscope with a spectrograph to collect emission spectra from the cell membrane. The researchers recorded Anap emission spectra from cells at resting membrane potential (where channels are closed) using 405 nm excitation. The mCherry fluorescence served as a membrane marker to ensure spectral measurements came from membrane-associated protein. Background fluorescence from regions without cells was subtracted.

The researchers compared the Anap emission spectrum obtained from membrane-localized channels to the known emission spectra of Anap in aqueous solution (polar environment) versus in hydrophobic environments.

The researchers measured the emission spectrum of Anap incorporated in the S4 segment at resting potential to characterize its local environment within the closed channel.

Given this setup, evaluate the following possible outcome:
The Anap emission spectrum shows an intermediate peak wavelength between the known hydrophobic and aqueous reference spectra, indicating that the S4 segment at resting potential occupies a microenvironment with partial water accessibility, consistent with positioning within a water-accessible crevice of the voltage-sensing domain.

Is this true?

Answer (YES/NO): NO